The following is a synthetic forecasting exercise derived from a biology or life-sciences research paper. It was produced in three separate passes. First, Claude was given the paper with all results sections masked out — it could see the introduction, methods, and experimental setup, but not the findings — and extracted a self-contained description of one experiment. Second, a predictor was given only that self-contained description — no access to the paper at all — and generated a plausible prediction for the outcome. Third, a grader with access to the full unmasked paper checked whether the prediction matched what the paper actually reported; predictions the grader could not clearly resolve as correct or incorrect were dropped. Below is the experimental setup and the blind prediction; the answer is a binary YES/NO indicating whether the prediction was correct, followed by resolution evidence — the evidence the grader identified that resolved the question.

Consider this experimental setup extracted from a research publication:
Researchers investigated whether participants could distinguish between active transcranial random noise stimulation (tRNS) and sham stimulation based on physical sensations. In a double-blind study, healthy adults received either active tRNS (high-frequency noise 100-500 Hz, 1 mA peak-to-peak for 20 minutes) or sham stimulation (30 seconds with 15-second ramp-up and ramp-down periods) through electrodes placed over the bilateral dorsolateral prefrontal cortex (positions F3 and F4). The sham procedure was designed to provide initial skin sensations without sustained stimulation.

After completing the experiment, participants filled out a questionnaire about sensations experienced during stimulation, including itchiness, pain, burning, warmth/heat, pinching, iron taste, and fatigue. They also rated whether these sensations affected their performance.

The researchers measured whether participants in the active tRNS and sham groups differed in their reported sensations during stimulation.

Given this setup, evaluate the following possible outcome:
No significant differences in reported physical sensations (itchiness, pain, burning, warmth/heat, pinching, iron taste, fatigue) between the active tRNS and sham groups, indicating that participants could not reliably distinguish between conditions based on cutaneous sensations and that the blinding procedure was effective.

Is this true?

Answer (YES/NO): YES